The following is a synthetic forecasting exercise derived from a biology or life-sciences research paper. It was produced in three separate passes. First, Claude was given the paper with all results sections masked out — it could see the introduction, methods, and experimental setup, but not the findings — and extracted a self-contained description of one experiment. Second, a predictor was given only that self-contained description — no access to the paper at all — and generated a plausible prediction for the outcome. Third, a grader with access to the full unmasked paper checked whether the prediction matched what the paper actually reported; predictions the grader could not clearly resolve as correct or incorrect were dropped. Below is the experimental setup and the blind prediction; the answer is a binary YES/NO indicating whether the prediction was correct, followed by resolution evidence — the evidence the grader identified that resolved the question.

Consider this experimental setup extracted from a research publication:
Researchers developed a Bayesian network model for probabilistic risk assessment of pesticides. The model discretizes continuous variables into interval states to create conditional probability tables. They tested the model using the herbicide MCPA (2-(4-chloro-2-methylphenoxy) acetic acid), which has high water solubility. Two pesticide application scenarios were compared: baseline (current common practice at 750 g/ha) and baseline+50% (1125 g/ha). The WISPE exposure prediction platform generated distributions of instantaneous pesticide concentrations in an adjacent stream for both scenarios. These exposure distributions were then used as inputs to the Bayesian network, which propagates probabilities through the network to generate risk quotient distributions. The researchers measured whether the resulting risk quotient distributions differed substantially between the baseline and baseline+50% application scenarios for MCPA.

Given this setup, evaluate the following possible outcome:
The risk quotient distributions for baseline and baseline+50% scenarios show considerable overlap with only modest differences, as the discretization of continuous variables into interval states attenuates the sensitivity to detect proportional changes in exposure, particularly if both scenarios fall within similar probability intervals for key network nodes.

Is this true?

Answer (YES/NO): YES